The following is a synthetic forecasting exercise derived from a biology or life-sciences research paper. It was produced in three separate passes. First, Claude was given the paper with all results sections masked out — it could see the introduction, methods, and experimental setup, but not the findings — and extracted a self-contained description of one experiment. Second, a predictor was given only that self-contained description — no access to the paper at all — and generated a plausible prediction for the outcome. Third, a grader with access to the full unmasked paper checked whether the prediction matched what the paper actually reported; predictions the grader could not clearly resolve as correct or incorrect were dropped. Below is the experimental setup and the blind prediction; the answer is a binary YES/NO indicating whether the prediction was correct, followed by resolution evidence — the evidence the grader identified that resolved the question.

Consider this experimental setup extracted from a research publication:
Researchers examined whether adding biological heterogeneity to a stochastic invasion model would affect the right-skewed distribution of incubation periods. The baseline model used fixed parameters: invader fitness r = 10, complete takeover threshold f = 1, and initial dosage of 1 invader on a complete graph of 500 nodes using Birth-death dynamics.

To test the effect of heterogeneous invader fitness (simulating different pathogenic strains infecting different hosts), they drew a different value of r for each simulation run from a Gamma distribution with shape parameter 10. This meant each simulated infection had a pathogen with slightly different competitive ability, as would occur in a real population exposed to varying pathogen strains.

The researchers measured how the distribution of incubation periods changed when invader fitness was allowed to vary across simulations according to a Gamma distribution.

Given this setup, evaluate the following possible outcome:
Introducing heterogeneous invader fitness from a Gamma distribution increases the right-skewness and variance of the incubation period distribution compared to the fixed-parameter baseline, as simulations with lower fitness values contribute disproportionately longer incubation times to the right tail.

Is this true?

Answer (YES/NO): YES